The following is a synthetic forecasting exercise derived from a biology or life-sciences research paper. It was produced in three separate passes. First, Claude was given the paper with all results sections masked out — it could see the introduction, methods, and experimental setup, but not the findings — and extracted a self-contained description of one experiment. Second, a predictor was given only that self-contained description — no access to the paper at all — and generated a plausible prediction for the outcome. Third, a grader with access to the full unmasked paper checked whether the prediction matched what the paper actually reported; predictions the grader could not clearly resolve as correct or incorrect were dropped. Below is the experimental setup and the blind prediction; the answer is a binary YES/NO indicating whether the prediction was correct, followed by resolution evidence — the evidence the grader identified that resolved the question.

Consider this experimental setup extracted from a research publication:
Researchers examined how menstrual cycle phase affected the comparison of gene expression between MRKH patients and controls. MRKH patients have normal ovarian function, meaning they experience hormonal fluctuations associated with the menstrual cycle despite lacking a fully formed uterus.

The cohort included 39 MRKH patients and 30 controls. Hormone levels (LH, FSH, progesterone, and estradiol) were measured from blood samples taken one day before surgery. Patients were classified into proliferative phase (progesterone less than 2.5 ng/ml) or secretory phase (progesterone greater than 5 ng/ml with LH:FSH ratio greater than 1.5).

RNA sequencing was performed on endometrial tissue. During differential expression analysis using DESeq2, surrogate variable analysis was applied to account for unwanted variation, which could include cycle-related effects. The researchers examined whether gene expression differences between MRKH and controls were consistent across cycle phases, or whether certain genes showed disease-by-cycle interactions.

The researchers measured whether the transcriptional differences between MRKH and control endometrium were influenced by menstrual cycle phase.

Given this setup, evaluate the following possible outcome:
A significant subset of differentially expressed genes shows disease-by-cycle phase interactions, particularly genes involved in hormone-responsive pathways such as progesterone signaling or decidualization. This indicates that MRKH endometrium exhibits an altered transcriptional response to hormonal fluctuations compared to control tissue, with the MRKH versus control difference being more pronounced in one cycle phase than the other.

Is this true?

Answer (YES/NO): NO